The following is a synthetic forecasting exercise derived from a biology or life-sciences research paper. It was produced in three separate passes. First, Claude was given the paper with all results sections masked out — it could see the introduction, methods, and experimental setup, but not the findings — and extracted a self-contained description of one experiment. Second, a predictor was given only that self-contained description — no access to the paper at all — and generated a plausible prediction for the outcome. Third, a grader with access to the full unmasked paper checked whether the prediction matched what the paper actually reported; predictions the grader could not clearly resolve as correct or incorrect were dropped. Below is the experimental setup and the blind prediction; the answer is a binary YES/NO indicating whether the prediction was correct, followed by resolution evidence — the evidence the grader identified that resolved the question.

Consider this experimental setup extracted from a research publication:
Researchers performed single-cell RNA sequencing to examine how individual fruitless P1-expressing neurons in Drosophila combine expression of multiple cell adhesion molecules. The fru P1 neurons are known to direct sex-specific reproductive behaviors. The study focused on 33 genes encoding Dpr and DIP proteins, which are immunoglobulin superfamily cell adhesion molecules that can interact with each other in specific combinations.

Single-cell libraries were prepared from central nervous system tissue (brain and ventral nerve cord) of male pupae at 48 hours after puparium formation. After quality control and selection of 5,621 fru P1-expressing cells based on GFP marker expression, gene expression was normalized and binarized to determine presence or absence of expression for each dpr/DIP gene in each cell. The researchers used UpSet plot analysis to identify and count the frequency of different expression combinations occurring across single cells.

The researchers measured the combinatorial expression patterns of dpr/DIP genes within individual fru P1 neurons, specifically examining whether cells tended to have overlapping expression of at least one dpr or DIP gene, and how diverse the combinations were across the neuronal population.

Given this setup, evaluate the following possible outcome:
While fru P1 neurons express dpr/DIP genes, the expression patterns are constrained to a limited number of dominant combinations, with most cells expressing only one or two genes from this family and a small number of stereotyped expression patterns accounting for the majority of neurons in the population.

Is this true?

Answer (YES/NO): NO